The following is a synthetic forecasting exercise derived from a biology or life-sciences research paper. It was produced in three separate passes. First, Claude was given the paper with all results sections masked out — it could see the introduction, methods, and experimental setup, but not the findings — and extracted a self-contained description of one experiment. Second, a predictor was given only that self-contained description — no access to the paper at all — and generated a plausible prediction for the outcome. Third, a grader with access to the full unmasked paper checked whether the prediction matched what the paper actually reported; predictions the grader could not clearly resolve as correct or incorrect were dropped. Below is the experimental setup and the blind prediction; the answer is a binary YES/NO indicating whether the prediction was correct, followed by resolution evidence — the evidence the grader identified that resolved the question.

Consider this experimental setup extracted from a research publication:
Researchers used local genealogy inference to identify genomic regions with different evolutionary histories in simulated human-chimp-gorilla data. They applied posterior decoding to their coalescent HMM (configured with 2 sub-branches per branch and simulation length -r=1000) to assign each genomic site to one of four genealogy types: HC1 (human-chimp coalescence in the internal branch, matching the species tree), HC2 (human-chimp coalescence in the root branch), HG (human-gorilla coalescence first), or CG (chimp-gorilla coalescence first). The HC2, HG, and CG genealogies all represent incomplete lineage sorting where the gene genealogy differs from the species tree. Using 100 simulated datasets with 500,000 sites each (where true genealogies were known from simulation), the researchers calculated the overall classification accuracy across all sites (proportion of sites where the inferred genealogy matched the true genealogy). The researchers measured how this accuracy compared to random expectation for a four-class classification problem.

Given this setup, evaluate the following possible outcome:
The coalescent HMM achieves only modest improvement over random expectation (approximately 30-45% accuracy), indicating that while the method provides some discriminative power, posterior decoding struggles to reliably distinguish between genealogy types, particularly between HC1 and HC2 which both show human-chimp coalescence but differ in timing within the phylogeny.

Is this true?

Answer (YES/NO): NO